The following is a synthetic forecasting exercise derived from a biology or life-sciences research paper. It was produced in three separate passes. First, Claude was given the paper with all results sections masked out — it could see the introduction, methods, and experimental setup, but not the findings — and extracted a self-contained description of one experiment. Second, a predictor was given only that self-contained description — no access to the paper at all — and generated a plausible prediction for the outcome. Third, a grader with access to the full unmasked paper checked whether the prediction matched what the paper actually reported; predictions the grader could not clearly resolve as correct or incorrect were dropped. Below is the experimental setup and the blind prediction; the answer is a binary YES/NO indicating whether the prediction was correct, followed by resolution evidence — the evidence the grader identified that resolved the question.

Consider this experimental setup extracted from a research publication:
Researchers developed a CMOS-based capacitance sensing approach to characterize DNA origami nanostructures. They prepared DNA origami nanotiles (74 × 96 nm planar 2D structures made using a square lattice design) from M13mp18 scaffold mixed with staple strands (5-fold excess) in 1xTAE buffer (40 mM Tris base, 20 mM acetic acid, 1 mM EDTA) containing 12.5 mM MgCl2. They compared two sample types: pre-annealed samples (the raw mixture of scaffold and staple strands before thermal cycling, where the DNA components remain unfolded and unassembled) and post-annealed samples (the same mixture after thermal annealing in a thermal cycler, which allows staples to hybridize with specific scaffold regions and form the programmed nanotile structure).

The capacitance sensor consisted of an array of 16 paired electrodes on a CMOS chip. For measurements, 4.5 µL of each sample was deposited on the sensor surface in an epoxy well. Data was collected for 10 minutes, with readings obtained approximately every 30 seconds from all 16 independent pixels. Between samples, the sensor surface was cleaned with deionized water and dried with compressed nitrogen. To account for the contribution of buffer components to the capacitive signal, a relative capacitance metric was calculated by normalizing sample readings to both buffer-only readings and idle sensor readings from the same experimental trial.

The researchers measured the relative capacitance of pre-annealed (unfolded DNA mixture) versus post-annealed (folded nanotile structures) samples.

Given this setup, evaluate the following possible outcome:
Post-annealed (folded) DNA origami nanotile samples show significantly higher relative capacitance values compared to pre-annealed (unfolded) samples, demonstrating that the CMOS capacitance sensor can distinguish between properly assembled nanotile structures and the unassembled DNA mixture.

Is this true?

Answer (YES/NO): YES